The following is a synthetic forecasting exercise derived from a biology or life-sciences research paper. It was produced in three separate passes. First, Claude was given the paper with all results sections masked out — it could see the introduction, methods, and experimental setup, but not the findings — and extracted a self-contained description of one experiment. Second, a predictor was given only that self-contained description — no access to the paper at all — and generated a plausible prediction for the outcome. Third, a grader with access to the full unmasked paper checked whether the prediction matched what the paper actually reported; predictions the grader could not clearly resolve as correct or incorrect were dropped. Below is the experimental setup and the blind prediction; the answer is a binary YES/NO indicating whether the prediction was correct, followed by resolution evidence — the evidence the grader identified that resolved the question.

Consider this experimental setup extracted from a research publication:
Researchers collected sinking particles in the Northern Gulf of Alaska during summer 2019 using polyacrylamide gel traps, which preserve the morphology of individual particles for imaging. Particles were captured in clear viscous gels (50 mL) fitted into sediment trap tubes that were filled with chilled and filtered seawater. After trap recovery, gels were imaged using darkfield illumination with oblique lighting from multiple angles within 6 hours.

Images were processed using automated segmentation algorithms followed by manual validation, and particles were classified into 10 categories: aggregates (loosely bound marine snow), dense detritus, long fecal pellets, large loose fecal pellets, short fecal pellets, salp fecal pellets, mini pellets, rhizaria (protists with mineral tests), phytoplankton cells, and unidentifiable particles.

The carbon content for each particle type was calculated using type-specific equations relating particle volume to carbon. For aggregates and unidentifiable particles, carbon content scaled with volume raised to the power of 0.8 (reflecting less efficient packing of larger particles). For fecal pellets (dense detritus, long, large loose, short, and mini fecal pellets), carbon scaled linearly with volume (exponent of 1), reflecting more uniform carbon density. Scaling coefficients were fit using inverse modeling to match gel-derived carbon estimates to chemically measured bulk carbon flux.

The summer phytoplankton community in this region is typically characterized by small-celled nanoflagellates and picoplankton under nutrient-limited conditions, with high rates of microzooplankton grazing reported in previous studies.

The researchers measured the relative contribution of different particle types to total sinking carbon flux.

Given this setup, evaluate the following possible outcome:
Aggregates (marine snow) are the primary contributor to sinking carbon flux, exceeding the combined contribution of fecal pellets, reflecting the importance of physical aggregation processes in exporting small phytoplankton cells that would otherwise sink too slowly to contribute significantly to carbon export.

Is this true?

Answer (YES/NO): YES